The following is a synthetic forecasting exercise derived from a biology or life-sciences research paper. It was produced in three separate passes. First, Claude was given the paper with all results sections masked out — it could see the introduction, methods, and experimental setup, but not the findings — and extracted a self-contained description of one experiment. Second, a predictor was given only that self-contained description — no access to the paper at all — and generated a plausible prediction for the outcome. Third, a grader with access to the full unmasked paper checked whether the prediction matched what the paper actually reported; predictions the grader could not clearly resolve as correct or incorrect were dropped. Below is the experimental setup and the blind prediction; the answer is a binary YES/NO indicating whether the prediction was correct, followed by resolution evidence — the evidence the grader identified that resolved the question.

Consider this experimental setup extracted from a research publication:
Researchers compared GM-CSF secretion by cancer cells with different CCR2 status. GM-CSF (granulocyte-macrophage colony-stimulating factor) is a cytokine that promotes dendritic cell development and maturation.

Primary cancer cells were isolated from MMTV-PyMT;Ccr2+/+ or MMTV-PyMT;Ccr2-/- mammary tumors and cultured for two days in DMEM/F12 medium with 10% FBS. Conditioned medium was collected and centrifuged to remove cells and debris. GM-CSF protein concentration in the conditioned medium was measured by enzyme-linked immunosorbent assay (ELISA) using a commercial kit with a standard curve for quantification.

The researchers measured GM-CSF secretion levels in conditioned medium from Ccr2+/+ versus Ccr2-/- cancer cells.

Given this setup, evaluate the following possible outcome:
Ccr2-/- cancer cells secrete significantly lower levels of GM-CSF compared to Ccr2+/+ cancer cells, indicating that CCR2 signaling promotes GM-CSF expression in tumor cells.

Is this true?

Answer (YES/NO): NO